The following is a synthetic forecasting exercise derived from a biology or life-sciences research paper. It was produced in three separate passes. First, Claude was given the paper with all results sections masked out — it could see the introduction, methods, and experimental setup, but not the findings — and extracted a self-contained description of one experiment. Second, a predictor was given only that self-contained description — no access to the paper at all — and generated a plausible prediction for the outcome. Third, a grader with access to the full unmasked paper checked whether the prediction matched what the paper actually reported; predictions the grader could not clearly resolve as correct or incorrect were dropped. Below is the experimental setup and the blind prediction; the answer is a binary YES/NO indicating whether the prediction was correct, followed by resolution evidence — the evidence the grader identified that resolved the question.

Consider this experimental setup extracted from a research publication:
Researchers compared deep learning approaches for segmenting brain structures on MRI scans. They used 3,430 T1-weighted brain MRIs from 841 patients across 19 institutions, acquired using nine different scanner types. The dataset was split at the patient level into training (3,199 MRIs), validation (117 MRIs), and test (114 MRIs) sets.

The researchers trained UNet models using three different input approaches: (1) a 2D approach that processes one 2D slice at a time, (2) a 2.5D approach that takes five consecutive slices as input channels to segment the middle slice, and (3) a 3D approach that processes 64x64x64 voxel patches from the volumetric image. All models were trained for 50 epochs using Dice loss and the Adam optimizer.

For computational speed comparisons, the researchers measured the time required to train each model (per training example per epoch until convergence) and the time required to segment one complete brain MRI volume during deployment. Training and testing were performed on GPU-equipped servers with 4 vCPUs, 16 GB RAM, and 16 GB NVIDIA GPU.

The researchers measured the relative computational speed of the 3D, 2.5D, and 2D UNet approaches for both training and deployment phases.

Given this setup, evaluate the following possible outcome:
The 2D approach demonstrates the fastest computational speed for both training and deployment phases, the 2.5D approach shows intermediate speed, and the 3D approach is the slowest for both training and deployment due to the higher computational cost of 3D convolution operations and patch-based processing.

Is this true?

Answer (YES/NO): NO